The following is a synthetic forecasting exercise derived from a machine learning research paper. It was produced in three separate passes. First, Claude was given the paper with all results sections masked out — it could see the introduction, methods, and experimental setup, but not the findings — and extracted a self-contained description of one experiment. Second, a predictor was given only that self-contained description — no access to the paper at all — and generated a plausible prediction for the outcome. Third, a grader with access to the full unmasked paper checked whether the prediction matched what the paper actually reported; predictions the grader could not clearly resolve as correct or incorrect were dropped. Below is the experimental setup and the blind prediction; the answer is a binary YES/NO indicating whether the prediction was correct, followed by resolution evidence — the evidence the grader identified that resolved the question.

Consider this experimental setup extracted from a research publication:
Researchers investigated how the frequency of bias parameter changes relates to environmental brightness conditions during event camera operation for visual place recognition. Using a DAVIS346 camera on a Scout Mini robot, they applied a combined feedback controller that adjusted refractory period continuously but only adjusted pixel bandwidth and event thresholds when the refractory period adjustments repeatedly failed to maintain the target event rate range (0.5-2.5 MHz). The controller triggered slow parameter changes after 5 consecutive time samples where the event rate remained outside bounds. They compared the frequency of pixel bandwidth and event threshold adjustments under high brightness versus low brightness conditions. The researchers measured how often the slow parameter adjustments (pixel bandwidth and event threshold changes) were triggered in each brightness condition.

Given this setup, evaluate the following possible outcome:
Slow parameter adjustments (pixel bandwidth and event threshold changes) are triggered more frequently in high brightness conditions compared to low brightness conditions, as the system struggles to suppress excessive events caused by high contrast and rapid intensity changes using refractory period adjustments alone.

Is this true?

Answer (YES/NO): NO